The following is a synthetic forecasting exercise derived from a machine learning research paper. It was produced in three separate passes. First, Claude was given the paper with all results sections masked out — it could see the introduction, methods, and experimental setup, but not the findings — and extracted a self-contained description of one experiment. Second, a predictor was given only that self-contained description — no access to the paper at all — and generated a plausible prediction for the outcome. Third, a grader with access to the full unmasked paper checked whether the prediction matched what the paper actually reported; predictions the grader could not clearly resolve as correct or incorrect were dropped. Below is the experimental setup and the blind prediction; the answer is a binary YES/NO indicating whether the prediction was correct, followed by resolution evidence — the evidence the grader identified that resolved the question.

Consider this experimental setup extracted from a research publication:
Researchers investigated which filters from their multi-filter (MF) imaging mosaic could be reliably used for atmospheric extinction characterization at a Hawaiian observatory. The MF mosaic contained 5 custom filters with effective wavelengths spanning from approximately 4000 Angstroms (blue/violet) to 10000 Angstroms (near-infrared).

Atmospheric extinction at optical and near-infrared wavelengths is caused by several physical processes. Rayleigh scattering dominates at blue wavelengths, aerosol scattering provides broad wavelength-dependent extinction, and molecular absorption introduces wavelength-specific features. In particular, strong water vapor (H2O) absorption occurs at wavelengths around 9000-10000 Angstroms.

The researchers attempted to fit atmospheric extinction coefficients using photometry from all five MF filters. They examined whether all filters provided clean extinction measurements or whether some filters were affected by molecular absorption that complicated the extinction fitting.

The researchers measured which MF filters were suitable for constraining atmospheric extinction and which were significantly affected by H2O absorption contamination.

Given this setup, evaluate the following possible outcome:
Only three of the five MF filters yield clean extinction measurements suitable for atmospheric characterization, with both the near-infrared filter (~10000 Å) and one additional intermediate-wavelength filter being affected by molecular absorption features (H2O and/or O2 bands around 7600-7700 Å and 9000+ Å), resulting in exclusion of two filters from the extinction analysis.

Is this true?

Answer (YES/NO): NO